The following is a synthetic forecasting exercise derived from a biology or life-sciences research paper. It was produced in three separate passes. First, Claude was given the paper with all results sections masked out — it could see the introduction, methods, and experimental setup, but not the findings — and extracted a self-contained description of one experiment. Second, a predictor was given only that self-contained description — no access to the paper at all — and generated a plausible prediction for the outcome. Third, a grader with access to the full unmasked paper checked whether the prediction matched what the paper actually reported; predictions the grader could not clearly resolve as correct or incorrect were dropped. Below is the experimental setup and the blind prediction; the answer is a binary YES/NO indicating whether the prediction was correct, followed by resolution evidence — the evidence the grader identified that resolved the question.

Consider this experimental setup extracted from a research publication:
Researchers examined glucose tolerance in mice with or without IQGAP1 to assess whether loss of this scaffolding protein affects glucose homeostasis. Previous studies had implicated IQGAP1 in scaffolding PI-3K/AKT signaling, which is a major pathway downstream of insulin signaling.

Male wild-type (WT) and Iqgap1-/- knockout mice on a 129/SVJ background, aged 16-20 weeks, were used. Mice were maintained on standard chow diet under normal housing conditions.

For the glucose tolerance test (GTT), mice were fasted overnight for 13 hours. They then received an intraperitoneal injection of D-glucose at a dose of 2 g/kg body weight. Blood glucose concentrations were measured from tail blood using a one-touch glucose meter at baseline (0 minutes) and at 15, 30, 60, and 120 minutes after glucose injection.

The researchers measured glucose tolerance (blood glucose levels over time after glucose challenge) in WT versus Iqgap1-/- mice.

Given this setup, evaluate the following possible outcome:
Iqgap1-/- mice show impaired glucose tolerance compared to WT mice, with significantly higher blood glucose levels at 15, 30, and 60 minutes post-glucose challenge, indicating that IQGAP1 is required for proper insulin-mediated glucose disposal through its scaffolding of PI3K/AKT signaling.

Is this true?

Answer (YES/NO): NO